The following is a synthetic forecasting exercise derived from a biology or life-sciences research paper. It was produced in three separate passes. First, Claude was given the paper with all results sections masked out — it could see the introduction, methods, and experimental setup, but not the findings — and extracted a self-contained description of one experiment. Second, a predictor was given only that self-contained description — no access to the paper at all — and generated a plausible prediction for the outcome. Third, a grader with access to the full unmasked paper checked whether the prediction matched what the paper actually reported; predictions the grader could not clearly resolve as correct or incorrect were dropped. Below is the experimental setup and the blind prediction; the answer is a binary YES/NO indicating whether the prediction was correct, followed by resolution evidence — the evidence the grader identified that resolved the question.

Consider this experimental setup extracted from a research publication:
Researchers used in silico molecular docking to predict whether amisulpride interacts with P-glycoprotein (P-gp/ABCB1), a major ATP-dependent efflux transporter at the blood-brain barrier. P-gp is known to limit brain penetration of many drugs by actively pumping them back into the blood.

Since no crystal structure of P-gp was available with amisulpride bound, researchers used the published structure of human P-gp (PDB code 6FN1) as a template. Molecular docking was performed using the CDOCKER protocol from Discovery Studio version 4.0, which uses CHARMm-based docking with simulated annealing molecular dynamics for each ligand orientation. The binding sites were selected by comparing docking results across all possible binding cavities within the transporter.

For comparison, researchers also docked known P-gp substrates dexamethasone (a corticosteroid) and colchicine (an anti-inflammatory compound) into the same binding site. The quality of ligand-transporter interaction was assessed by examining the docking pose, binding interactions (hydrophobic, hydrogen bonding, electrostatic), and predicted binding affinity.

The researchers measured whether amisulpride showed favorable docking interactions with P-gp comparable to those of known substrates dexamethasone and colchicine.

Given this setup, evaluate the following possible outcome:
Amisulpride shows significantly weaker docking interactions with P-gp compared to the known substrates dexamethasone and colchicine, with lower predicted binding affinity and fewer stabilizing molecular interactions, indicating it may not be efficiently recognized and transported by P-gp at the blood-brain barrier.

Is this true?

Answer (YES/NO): YES